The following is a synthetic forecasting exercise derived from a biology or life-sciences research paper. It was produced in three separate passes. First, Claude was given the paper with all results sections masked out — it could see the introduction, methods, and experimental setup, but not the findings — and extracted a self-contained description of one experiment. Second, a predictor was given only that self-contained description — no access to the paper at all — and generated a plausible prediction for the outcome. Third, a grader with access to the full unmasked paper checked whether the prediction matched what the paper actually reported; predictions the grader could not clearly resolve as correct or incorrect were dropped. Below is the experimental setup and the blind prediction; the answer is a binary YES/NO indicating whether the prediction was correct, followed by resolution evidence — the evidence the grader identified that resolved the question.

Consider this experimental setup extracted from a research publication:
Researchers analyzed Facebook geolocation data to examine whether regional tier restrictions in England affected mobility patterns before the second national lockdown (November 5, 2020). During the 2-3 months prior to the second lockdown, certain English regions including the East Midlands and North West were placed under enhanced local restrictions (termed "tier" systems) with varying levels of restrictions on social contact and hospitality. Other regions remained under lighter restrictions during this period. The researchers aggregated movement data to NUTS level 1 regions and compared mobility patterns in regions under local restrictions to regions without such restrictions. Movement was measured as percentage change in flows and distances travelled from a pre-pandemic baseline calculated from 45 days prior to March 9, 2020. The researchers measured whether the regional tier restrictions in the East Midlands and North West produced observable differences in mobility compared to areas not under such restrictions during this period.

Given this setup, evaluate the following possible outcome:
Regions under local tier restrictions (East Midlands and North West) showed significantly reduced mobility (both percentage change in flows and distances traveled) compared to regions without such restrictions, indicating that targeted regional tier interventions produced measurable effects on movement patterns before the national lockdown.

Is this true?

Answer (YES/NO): NO